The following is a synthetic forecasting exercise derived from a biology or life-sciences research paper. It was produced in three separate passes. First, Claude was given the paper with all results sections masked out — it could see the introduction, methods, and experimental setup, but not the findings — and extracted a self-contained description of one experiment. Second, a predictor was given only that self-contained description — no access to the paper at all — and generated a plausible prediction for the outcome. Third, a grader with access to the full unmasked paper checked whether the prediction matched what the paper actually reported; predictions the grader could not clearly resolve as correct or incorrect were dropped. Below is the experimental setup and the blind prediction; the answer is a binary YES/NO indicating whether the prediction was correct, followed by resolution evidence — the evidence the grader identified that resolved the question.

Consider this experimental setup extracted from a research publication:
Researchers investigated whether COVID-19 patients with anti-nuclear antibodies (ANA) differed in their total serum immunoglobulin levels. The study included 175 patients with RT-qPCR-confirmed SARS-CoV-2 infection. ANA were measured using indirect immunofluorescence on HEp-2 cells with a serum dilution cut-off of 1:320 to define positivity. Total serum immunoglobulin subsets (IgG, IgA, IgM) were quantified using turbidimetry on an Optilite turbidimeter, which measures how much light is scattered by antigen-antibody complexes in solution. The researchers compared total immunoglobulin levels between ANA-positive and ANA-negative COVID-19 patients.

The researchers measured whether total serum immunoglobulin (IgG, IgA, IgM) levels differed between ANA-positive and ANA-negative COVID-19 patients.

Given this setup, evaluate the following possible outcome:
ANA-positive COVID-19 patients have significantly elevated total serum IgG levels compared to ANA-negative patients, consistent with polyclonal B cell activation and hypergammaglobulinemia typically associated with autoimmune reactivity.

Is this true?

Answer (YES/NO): NO